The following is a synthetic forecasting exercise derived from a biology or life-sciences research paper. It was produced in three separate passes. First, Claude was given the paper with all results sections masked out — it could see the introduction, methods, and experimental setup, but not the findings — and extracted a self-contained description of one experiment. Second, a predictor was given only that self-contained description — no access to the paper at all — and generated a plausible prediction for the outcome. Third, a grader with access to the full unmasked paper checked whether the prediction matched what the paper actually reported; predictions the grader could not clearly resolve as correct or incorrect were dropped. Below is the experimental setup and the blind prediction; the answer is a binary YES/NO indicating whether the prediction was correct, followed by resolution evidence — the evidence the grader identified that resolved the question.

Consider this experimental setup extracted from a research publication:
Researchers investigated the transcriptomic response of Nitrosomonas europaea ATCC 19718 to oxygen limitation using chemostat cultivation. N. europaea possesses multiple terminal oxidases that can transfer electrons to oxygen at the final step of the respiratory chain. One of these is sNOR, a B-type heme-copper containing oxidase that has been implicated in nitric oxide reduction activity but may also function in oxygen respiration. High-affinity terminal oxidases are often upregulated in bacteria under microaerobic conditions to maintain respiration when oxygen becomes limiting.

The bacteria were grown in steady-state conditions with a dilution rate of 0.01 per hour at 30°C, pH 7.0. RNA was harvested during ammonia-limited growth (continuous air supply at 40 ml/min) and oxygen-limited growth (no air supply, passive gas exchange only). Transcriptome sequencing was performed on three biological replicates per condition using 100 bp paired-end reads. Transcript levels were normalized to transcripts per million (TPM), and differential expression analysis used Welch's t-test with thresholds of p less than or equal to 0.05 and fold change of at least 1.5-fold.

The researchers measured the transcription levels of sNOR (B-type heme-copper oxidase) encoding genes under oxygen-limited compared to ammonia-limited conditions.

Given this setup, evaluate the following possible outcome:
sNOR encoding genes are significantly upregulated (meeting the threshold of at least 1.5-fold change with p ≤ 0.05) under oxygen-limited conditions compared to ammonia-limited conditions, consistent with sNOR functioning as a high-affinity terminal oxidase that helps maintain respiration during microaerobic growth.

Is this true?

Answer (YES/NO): YES